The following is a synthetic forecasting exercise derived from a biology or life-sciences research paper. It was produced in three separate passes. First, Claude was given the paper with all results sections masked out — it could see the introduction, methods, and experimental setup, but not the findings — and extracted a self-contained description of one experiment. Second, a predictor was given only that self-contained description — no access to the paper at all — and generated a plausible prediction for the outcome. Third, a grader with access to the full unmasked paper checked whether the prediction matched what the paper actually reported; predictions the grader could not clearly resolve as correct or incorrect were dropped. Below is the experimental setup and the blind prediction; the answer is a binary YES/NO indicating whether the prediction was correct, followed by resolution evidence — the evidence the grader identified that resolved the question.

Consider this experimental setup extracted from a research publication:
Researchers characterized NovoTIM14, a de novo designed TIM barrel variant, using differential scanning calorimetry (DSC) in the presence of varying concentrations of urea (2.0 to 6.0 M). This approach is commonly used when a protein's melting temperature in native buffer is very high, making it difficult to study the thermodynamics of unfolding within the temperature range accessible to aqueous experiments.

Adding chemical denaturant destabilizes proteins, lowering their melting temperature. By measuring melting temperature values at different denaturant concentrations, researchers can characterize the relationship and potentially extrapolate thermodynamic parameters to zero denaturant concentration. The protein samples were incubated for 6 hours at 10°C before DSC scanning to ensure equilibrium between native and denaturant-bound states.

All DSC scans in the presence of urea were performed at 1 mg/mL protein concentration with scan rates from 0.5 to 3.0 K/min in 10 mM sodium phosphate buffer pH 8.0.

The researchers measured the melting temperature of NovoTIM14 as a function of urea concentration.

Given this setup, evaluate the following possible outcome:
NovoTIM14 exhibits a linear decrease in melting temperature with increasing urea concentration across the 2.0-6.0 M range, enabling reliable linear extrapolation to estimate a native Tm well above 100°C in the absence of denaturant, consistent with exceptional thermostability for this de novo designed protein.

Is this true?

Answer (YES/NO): NO